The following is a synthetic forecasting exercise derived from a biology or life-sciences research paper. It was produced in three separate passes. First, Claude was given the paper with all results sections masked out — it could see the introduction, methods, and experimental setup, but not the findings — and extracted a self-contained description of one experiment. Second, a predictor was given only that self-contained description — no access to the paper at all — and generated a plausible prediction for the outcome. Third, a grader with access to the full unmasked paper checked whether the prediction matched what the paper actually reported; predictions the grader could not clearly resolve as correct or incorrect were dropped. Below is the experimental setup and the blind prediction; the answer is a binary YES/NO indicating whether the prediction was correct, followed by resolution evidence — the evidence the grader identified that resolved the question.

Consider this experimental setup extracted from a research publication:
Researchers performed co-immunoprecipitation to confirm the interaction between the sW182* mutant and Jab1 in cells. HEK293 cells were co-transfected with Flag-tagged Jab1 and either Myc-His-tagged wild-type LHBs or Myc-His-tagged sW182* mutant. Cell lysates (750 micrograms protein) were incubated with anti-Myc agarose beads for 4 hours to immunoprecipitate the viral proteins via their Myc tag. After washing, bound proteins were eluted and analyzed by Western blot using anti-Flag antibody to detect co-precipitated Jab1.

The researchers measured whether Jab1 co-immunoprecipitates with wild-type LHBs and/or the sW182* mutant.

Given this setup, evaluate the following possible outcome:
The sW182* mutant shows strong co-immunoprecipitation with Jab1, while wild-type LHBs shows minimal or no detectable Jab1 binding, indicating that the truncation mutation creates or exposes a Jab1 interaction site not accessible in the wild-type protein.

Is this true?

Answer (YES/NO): YES